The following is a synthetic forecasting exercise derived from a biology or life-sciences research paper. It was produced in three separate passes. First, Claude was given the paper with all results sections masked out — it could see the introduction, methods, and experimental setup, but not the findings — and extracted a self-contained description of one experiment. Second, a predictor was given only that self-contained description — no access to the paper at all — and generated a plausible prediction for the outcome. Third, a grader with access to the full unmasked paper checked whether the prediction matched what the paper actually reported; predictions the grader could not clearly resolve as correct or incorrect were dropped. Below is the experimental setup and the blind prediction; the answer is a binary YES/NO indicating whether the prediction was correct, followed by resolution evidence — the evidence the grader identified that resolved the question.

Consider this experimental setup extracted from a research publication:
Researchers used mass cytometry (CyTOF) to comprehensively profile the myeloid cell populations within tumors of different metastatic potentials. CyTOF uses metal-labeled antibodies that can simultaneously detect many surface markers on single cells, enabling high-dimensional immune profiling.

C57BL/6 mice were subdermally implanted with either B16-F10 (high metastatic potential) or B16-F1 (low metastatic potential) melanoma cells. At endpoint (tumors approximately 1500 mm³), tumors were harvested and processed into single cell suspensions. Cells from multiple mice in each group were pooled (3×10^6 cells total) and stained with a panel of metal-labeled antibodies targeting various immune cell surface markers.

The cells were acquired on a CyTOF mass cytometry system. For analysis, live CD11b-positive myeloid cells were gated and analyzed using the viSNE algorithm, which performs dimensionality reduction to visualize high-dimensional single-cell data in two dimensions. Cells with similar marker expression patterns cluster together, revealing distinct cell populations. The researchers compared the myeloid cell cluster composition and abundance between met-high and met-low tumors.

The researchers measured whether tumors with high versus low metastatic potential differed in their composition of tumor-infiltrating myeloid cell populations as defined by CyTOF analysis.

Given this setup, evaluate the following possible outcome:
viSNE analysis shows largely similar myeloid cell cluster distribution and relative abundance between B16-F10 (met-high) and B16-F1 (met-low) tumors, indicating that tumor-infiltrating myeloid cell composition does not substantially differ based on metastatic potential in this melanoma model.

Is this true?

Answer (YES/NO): NO